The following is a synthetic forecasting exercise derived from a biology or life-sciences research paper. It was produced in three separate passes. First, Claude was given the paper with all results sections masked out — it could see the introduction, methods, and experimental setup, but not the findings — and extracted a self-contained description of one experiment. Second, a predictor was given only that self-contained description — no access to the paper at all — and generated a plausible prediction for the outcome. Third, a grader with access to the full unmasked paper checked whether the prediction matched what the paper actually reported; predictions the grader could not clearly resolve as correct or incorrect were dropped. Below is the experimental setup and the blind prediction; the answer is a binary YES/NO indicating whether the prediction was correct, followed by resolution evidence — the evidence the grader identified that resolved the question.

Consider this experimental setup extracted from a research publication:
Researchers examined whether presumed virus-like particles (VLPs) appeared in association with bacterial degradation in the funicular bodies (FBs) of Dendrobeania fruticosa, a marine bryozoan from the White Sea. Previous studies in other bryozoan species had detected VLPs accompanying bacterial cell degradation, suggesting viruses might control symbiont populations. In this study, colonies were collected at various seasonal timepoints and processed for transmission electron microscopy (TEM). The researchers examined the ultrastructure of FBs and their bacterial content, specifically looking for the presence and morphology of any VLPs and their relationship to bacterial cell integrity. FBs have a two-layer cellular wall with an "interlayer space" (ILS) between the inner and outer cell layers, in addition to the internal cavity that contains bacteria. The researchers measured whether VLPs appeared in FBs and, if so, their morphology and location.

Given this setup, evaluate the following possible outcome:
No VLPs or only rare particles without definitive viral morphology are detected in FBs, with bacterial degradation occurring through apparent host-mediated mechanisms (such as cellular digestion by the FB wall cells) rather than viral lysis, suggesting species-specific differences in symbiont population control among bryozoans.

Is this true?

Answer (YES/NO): NO